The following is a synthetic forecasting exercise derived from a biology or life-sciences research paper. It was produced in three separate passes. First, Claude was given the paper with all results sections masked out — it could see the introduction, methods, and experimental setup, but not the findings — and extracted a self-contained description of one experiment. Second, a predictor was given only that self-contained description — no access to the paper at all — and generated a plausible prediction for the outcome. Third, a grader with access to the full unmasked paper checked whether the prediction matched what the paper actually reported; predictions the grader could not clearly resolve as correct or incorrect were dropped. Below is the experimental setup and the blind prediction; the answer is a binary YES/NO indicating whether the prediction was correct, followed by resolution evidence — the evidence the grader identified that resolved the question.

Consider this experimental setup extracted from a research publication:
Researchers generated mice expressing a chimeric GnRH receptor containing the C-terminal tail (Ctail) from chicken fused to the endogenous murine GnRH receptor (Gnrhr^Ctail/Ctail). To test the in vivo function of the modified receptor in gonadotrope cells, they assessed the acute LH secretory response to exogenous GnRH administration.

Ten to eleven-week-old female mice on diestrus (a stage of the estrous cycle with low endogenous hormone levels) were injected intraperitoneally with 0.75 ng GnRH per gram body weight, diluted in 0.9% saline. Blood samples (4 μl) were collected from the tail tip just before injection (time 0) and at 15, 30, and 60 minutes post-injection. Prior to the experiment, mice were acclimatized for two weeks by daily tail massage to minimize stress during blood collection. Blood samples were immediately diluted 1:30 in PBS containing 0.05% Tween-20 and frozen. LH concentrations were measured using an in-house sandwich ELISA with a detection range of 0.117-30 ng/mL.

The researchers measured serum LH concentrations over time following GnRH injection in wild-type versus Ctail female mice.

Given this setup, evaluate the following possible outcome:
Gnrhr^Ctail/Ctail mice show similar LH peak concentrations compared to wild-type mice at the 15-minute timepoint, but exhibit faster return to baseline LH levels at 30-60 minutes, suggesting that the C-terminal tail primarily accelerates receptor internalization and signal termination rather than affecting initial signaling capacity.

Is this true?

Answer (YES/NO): NO